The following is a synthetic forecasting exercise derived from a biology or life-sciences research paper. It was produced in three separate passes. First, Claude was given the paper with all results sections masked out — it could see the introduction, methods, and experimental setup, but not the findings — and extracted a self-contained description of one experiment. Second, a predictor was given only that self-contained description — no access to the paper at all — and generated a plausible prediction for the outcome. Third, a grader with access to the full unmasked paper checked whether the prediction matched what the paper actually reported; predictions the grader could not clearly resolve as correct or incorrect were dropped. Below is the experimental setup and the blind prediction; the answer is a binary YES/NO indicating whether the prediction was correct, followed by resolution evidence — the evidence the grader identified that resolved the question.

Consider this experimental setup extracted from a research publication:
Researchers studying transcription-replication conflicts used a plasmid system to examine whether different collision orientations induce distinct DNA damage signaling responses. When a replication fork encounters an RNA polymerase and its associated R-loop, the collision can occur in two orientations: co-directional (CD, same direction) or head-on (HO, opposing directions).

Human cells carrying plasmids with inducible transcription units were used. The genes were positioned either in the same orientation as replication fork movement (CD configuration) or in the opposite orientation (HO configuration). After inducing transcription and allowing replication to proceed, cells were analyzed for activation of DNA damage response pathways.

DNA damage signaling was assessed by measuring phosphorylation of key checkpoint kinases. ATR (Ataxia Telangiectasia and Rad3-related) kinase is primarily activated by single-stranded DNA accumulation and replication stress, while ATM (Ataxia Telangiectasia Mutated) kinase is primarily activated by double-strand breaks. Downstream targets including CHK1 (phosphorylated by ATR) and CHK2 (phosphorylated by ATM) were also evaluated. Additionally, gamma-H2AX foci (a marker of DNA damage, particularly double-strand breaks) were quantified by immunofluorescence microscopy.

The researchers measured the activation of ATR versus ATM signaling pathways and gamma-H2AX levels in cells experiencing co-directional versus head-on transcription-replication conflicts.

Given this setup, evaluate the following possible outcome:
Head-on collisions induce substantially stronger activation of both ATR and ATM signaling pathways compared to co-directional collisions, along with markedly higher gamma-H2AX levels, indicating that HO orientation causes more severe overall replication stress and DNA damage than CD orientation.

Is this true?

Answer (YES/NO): NO